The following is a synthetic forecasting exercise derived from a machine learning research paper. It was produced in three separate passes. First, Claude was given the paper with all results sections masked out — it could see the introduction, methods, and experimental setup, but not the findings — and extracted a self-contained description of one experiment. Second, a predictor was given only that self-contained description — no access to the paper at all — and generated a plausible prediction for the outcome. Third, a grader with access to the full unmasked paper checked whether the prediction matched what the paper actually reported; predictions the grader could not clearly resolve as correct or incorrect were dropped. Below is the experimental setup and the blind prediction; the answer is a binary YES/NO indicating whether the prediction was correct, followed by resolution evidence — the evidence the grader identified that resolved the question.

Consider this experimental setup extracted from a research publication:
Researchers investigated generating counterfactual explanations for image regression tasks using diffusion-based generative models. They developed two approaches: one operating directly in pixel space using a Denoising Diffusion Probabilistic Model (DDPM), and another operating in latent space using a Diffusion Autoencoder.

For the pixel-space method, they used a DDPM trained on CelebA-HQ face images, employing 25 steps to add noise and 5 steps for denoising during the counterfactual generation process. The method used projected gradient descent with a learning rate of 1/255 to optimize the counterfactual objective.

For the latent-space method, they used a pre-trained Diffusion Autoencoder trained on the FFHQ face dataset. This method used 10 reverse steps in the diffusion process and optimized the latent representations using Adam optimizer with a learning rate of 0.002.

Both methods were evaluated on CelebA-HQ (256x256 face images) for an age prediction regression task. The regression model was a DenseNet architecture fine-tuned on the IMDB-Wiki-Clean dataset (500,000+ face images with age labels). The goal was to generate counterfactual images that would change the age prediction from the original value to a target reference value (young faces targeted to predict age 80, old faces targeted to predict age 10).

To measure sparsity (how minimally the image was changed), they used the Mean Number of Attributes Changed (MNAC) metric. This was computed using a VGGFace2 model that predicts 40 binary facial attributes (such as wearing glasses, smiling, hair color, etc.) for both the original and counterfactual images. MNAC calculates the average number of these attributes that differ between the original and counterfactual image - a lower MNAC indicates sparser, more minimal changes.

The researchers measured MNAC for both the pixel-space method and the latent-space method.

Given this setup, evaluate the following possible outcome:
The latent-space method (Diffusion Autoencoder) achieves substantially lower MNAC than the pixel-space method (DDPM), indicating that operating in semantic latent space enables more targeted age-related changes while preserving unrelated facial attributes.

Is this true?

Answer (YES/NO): NO